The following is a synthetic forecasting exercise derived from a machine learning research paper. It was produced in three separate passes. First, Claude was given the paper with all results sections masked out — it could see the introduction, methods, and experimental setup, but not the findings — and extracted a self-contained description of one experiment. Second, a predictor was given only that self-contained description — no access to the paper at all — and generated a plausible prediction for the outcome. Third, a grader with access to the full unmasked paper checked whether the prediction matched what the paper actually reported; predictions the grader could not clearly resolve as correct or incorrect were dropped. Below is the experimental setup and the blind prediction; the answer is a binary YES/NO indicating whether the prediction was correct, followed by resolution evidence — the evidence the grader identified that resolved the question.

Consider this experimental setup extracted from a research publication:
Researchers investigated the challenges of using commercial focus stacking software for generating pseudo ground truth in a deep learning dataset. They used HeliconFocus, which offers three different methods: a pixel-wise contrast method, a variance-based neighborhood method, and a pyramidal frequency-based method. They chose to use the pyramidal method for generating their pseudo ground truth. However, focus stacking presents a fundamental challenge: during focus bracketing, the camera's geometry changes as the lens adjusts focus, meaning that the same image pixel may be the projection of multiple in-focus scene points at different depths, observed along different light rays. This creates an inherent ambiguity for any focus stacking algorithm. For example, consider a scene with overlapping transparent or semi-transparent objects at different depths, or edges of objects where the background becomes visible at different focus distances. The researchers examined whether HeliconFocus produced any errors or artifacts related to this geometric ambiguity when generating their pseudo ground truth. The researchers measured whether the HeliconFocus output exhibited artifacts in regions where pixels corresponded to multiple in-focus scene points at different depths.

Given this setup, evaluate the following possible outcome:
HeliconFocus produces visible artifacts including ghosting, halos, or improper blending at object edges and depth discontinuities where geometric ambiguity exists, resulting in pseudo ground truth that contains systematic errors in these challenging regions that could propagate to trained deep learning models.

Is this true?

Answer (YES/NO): YES